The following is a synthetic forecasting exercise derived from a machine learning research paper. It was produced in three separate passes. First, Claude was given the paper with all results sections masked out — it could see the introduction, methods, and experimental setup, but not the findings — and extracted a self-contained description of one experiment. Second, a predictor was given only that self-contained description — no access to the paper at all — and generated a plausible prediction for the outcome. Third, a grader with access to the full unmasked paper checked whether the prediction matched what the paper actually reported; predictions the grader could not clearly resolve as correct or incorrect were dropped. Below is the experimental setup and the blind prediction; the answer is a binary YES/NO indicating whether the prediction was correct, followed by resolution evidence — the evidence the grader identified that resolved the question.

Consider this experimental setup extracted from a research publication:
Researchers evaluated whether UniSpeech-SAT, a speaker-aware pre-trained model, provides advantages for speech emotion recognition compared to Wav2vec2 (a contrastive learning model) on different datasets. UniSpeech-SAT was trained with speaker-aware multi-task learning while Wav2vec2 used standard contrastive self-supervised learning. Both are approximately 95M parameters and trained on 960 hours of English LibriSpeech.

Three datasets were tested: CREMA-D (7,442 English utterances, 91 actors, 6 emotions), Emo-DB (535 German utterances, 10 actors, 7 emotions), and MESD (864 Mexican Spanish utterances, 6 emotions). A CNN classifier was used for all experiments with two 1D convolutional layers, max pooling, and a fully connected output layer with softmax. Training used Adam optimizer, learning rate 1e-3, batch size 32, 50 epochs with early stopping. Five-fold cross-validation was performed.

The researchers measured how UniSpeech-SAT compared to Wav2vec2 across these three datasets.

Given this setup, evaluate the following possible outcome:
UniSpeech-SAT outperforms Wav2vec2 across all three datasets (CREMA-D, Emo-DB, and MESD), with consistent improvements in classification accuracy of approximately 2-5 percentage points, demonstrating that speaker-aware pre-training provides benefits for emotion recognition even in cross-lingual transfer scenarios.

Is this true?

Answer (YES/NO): NO